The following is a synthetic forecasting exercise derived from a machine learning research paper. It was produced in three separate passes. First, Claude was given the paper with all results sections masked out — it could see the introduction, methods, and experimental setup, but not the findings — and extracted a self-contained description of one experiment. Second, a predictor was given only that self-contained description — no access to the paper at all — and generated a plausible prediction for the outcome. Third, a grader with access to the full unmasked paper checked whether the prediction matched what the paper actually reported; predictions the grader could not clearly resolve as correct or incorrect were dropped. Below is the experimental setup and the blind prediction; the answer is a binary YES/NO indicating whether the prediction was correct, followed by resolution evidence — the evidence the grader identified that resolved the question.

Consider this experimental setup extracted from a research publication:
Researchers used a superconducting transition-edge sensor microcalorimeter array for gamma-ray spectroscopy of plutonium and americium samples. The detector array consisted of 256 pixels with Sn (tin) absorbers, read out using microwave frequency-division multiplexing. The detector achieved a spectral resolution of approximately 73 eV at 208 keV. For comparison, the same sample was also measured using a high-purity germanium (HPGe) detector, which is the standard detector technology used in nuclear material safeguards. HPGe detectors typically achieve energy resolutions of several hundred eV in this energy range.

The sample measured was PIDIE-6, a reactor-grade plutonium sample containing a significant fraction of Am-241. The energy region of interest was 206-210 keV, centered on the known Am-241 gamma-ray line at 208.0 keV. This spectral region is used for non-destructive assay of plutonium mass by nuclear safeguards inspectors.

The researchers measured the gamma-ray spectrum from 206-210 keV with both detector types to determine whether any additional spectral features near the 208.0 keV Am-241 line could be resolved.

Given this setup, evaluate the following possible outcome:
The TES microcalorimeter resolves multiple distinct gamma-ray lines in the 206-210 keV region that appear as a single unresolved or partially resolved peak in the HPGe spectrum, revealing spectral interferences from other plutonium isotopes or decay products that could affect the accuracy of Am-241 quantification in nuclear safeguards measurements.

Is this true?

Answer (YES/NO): NO